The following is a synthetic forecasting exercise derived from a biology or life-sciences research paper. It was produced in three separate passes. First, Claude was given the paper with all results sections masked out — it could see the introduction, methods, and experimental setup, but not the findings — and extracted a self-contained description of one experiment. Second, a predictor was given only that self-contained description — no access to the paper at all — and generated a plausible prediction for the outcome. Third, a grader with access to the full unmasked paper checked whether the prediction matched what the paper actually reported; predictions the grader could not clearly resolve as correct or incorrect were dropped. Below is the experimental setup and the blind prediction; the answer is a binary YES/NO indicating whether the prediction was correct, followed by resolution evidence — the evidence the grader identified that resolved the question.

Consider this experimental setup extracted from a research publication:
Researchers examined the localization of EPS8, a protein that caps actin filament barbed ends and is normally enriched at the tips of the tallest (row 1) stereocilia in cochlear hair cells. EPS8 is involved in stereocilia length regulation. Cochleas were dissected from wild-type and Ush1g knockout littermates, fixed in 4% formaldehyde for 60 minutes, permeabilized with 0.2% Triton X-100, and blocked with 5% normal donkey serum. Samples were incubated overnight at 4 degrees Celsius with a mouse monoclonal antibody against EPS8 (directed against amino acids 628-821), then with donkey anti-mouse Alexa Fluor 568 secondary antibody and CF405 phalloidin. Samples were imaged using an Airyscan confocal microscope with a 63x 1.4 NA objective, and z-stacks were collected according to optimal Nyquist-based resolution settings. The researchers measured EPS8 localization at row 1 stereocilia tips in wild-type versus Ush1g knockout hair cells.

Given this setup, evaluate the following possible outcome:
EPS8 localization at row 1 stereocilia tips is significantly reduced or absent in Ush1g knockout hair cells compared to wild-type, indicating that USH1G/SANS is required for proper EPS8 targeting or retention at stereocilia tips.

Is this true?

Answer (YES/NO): NO